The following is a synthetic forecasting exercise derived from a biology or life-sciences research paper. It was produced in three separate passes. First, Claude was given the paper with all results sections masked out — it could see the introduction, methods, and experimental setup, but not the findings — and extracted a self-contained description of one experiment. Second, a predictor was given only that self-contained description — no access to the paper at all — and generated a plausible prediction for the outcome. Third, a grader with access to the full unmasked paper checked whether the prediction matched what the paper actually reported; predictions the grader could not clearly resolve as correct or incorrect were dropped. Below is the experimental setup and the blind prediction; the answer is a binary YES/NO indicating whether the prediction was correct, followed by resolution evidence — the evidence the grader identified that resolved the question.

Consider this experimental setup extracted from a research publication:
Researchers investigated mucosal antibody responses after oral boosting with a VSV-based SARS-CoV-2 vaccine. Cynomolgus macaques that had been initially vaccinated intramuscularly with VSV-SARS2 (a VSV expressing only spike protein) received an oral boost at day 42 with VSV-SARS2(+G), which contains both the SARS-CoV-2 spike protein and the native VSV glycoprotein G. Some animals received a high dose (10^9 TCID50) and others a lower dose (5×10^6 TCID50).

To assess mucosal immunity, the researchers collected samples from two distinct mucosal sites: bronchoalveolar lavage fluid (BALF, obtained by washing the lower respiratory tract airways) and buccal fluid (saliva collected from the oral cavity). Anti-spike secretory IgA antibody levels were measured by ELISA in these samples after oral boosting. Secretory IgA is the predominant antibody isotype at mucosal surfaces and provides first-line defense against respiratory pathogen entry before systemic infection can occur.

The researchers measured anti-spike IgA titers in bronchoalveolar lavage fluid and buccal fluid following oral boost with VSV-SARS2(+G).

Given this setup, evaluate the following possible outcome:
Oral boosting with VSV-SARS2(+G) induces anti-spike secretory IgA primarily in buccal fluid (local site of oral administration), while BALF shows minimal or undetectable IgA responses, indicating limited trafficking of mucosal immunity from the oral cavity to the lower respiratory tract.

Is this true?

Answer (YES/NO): NO